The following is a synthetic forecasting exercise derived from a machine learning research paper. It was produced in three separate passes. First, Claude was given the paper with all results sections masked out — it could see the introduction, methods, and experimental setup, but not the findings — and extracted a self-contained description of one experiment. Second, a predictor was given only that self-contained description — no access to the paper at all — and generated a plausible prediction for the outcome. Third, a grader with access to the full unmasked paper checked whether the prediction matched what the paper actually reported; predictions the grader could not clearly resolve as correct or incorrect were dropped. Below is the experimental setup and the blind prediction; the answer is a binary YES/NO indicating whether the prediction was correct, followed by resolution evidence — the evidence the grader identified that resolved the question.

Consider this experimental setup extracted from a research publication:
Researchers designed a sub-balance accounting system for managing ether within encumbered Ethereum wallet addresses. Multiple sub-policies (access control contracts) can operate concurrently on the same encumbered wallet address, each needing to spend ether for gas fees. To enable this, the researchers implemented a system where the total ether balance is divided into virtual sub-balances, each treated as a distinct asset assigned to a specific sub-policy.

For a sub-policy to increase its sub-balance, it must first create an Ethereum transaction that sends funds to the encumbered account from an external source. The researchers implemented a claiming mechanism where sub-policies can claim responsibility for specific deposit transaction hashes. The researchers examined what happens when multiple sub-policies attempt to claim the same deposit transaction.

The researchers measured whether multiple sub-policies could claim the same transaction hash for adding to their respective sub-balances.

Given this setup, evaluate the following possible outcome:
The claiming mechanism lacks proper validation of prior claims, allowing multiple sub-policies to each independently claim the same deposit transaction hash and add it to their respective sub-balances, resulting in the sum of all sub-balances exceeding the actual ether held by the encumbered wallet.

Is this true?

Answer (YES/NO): NO